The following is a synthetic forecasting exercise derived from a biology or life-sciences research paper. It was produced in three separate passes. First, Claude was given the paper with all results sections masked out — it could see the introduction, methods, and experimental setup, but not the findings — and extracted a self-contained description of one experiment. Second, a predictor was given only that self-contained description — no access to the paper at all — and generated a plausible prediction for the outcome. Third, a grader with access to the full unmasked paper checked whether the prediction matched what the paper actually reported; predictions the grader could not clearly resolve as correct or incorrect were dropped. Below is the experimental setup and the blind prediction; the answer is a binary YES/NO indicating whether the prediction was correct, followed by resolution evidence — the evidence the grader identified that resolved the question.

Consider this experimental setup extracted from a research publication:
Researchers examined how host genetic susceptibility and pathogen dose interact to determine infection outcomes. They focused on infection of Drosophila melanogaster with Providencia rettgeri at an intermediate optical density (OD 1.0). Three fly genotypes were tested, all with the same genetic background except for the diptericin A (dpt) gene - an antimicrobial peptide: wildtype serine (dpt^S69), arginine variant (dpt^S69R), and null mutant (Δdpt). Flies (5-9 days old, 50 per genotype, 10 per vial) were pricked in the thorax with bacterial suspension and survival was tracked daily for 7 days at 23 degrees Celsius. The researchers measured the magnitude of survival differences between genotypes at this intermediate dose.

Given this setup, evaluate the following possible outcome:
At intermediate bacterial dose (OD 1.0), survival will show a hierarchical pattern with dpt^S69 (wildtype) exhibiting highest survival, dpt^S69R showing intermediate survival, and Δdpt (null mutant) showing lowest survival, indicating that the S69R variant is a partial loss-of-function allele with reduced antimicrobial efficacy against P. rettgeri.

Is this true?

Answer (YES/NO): YES